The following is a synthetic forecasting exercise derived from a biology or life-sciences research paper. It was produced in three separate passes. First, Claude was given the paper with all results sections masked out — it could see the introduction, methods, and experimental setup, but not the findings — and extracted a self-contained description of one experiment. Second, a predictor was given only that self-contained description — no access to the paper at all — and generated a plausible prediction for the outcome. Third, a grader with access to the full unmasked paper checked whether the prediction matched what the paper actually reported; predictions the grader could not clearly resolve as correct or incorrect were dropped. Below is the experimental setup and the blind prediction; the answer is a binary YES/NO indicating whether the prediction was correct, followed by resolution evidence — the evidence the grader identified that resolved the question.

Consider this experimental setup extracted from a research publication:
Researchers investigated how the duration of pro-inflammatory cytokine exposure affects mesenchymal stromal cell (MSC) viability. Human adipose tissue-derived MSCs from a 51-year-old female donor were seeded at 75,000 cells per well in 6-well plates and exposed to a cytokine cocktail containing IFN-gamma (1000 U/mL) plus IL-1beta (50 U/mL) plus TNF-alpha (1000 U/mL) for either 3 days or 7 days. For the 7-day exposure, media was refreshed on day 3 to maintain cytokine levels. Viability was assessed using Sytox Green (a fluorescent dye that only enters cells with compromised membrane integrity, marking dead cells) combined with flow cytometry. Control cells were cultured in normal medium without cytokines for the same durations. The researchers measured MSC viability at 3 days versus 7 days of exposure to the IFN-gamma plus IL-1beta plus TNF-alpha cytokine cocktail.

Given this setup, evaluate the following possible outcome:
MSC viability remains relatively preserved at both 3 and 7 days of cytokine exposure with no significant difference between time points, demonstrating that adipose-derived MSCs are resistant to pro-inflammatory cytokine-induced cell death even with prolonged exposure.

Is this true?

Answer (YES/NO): NO